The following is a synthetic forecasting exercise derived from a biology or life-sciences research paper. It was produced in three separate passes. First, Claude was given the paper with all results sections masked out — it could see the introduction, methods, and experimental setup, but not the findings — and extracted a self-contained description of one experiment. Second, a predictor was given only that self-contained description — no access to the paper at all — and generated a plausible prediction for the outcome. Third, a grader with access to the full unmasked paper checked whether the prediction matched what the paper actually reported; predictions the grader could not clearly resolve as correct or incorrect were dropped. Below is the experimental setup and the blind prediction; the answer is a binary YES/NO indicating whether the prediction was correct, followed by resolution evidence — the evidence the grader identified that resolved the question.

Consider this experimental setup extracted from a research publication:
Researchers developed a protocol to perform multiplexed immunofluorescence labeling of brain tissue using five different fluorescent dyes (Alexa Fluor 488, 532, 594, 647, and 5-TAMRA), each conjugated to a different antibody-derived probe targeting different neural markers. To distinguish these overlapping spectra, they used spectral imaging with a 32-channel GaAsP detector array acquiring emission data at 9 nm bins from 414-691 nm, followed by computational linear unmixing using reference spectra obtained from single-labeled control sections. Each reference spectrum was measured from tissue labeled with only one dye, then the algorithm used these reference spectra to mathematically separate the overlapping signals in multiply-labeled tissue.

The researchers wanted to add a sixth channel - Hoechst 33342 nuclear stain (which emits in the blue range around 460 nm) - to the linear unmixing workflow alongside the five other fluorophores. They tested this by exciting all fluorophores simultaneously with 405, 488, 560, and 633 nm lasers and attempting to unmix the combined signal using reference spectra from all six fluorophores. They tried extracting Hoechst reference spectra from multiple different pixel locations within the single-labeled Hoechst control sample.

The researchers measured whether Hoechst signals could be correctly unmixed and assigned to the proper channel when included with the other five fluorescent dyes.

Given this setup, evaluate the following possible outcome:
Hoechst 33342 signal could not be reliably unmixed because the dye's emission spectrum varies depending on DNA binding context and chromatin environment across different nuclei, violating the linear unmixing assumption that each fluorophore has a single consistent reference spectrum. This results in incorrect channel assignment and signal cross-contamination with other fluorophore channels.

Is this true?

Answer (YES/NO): NO